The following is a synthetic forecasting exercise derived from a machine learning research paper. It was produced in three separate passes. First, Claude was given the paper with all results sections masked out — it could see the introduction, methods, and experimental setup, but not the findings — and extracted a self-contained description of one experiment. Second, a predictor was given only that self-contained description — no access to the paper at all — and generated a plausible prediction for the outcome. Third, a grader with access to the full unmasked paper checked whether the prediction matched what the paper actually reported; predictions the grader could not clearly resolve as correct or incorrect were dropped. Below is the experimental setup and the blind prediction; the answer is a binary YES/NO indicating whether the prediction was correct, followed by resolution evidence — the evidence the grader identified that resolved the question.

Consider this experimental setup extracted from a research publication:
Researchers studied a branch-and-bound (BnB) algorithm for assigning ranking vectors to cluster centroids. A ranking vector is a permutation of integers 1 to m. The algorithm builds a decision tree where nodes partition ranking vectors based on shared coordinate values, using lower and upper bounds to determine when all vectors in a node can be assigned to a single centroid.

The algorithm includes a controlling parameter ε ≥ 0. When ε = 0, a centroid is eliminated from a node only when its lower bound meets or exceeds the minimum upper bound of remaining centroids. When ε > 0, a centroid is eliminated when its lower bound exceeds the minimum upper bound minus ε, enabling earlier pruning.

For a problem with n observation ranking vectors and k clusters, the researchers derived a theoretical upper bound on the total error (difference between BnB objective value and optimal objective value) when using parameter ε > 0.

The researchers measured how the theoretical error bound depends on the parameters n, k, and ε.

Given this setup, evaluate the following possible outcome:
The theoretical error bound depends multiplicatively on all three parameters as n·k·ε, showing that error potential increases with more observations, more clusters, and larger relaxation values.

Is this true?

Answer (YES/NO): NO